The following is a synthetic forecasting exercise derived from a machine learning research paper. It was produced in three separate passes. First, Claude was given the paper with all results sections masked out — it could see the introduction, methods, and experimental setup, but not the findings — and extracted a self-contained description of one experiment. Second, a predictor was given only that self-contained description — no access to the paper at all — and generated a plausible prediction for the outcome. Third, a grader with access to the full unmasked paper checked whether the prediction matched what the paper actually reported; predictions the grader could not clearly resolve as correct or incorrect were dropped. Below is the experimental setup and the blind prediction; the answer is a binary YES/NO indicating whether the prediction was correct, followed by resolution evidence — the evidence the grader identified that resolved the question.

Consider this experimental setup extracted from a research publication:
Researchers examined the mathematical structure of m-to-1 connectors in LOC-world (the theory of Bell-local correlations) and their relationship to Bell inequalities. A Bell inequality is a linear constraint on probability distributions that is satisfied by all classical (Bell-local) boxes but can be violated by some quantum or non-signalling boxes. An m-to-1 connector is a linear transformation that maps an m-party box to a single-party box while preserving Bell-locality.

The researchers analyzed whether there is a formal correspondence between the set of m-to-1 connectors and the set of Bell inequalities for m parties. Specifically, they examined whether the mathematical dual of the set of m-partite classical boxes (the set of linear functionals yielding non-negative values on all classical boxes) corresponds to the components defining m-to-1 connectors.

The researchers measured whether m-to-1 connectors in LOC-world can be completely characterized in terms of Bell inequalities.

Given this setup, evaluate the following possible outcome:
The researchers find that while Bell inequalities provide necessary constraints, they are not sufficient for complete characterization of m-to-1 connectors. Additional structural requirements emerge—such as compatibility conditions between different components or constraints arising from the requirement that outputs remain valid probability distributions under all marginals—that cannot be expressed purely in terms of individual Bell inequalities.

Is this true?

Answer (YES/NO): NO